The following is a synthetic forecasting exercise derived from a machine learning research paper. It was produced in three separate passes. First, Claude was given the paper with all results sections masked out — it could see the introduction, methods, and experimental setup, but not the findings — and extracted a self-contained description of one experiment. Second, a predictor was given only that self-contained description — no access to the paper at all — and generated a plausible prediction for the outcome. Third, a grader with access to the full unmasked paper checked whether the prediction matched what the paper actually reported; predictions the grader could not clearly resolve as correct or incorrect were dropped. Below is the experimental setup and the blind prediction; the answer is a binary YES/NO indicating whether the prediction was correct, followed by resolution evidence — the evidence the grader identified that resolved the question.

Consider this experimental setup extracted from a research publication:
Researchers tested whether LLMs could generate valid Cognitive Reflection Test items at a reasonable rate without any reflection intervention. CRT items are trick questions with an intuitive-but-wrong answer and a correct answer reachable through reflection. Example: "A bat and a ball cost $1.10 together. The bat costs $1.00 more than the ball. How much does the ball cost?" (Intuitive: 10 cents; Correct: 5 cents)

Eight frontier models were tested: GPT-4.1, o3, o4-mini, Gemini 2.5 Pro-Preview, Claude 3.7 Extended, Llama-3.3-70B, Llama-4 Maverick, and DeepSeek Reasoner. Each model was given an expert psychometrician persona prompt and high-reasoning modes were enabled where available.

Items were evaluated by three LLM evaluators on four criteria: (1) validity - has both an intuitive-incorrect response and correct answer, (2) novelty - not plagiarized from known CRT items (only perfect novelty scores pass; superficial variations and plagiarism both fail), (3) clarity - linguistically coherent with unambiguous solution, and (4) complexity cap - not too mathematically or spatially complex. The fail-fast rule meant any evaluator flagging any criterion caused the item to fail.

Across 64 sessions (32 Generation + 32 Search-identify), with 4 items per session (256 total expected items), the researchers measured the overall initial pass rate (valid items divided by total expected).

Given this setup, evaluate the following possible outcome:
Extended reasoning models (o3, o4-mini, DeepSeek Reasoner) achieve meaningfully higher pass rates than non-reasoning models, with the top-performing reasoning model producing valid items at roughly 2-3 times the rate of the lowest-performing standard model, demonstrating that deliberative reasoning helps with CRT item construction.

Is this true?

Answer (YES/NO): NO